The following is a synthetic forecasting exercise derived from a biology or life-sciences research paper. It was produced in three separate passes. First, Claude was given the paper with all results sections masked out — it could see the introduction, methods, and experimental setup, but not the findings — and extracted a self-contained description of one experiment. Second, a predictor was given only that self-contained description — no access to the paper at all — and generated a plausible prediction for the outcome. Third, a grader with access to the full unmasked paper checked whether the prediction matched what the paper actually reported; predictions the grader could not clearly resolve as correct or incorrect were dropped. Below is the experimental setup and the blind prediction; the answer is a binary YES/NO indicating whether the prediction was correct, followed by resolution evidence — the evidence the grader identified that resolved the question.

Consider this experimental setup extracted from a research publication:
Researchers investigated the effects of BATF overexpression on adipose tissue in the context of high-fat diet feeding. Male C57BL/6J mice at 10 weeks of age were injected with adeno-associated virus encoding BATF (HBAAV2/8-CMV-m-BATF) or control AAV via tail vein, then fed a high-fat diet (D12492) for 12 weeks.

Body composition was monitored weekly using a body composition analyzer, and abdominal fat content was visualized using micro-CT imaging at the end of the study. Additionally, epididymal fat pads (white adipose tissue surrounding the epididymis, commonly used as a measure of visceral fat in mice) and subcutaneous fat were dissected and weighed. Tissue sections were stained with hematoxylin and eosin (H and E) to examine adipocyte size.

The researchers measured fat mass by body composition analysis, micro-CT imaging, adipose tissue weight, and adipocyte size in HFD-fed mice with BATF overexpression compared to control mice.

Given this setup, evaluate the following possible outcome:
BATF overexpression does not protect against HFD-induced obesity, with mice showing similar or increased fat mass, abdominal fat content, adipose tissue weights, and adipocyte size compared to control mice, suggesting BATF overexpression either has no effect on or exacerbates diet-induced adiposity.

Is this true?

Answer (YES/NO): NO